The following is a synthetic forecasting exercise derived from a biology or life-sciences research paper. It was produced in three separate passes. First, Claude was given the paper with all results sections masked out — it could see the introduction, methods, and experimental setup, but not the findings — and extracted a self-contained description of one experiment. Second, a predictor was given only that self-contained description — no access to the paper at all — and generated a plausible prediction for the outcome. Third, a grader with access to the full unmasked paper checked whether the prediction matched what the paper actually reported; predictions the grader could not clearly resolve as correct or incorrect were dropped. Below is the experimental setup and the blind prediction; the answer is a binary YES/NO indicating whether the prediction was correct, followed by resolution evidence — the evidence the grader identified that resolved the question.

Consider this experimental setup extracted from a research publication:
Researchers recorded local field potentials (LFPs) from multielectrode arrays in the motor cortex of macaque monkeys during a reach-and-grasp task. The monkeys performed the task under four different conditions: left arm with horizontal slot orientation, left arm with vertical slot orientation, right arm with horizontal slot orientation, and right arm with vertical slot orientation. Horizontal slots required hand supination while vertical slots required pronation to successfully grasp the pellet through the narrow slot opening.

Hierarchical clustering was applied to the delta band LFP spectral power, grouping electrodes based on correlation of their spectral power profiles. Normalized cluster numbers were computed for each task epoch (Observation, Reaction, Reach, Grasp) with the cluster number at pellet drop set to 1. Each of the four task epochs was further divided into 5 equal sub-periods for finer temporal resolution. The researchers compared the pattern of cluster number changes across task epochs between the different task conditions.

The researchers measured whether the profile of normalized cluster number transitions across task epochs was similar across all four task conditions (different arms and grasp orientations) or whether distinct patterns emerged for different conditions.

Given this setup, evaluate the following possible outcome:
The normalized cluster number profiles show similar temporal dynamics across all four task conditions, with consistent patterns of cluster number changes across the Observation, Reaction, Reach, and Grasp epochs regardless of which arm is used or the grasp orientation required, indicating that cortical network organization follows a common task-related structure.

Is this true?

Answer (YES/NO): YES